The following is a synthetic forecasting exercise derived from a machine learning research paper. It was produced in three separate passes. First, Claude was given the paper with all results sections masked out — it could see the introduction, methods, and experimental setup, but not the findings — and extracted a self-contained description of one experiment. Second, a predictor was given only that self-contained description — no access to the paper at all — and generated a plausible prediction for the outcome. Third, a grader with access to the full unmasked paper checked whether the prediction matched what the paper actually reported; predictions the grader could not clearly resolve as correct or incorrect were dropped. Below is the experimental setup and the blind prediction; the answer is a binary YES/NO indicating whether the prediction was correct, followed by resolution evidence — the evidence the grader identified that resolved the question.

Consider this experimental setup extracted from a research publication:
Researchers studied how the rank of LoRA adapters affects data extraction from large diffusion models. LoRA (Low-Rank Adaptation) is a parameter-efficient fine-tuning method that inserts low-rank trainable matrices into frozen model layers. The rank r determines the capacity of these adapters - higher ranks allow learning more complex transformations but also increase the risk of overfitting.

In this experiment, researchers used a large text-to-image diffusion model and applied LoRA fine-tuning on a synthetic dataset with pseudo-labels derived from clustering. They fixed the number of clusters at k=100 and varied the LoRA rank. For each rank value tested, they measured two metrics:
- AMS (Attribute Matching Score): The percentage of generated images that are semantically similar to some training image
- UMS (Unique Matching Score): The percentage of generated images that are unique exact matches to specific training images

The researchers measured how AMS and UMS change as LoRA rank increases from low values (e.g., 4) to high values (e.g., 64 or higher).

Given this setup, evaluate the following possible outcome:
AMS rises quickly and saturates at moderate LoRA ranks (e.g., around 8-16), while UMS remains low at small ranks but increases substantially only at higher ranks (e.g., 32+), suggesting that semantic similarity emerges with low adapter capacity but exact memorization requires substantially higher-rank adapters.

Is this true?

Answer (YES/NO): NO